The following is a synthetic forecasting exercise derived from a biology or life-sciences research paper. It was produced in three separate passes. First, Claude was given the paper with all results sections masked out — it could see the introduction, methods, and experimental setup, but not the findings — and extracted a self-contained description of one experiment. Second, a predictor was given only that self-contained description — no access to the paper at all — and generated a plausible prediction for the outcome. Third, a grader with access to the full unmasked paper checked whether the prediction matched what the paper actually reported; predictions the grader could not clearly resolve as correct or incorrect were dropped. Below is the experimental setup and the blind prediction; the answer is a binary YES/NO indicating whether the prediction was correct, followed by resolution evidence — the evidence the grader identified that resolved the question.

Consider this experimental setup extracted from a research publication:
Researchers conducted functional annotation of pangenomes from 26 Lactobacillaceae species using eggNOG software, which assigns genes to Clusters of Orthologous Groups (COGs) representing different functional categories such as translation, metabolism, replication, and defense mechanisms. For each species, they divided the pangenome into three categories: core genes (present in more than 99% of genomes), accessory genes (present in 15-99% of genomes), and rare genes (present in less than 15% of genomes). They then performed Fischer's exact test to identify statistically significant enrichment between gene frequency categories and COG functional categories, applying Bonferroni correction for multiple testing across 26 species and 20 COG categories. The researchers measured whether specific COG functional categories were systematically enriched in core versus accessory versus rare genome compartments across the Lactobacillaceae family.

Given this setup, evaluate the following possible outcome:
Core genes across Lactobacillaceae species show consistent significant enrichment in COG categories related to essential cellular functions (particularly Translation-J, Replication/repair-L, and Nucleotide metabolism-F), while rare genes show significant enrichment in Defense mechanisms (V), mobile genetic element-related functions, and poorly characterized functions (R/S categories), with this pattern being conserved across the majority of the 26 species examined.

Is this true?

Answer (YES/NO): NO